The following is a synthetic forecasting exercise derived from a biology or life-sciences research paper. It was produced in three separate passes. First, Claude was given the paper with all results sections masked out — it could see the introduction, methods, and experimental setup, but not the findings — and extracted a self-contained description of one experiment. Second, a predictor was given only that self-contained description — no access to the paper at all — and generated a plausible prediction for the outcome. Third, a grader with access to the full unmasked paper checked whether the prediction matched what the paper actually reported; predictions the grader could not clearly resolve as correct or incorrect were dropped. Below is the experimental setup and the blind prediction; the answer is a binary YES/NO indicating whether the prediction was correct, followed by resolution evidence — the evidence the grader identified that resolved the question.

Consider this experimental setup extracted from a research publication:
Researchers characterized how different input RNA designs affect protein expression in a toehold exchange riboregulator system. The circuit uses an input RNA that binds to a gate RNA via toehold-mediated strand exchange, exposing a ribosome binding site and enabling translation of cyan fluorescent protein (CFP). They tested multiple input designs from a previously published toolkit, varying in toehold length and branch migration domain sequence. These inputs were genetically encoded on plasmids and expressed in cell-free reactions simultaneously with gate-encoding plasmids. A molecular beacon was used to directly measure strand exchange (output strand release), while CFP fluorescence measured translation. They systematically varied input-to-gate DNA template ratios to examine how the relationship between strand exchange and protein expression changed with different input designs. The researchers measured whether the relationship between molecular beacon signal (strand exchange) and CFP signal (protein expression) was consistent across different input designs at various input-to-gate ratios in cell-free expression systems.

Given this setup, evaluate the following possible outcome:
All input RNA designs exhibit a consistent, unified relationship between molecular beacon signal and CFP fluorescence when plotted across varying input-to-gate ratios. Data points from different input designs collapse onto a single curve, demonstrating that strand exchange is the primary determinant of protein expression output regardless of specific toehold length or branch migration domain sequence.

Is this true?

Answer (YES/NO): NO